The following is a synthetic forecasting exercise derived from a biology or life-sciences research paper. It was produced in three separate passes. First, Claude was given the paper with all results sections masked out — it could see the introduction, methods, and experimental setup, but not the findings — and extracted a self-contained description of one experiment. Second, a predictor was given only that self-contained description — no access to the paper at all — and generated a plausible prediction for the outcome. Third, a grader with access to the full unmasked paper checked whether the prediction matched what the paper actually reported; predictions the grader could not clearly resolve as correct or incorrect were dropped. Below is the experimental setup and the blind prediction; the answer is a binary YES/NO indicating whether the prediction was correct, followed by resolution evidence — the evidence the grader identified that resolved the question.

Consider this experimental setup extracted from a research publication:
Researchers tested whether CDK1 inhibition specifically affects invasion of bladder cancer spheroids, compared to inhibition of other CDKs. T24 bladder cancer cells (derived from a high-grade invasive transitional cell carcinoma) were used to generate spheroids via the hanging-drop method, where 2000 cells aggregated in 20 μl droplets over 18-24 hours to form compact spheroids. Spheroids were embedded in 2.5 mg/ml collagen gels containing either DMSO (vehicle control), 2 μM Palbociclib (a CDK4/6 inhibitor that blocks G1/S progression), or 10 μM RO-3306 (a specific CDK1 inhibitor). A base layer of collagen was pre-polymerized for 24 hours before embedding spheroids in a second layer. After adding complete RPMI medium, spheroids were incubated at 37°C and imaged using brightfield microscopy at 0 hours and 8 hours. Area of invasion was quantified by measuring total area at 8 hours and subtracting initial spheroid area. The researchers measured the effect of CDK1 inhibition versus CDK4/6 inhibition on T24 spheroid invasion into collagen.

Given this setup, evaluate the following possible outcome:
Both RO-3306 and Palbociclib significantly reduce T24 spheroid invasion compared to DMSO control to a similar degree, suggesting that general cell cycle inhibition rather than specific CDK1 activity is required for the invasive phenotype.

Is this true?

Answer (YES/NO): NO